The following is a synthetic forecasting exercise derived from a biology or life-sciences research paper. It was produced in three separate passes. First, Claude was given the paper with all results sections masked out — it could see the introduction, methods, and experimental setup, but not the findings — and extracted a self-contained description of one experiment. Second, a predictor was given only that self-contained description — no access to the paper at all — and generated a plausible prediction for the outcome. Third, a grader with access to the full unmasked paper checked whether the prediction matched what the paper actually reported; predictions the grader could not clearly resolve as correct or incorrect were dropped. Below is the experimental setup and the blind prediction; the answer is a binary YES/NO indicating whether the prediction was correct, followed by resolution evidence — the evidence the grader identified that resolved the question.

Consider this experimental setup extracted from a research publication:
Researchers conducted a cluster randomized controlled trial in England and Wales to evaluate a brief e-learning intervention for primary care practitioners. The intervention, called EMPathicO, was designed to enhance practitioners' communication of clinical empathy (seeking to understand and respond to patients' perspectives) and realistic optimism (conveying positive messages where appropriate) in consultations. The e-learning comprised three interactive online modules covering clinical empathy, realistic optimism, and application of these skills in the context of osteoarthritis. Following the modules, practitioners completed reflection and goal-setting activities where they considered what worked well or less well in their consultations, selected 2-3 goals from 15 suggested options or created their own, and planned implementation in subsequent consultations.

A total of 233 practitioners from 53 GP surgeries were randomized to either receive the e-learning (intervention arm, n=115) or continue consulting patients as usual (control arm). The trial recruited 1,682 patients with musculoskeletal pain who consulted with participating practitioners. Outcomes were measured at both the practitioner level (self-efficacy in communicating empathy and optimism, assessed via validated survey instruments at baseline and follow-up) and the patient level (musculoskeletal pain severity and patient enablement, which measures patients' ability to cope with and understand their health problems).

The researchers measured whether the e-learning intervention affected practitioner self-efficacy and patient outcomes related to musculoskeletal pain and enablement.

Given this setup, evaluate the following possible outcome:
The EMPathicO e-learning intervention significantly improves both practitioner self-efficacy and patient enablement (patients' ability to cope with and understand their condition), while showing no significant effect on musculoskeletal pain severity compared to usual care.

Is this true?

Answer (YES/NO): NO